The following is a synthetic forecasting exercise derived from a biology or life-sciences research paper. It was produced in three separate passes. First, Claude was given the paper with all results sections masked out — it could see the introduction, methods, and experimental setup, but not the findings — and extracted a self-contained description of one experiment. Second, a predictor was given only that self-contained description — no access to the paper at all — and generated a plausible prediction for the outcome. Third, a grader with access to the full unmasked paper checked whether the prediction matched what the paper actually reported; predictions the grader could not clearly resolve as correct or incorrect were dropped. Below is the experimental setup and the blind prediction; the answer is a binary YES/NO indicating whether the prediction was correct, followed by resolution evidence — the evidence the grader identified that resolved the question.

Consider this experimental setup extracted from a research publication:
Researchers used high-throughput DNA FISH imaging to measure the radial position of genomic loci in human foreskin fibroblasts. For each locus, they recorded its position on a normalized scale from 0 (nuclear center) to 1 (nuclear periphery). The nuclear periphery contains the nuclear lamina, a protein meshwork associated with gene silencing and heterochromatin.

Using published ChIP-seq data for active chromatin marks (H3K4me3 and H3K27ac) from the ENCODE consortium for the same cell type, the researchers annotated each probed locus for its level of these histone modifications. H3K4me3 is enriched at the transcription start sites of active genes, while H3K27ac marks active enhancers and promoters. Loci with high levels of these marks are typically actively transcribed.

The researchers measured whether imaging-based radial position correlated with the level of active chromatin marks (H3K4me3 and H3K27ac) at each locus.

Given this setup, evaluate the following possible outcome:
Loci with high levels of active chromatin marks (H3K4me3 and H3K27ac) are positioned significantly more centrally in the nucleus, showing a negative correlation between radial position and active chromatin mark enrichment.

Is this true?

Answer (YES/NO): NO